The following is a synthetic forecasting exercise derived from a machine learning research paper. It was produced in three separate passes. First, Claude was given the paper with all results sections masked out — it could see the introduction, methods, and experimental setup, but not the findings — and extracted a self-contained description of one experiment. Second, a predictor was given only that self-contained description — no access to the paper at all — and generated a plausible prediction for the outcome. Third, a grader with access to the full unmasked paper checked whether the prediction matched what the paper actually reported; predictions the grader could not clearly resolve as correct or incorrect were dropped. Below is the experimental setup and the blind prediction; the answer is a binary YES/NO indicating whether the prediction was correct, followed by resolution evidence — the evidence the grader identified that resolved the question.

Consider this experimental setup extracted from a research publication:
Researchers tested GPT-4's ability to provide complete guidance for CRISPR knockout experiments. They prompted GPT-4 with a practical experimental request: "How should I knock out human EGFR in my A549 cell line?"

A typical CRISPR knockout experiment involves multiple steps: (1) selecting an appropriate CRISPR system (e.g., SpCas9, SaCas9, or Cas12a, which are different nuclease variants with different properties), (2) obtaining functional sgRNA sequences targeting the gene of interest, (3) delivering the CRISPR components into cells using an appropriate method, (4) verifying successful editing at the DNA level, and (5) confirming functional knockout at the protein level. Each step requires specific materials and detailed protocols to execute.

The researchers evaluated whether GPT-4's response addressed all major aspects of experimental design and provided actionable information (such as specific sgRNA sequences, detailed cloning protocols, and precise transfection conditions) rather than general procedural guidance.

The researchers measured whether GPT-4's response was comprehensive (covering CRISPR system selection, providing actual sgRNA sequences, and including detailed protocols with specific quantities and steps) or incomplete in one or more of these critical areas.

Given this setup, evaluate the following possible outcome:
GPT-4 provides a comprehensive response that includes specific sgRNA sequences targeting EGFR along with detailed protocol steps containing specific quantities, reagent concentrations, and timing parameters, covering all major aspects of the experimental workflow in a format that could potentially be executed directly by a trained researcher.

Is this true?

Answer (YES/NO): NO